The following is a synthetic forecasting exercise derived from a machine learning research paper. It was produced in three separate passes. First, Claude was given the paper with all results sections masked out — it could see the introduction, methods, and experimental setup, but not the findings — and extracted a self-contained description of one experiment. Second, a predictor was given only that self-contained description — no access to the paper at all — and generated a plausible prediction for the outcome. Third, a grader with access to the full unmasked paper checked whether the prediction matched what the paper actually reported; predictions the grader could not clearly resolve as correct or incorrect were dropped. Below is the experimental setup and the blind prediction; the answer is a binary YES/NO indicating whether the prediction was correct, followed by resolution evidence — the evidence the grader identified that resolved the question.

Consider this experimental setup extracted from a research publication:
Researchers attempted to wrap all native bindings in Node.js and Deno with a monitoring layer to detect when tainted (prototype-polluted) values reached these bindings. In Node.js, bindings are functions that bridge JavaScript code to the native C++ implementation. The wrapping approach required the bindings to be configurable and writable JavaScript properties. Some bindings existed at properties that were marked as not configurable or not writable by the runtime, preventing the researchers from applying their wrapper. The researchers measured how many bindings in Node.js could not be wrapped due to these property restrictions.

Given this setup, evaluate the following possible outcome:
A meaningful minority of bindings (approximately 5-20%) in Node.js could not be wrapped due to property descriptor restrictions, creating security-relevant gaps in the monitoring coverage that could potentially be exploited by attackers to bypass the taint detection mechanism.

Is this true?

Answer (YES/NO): NO